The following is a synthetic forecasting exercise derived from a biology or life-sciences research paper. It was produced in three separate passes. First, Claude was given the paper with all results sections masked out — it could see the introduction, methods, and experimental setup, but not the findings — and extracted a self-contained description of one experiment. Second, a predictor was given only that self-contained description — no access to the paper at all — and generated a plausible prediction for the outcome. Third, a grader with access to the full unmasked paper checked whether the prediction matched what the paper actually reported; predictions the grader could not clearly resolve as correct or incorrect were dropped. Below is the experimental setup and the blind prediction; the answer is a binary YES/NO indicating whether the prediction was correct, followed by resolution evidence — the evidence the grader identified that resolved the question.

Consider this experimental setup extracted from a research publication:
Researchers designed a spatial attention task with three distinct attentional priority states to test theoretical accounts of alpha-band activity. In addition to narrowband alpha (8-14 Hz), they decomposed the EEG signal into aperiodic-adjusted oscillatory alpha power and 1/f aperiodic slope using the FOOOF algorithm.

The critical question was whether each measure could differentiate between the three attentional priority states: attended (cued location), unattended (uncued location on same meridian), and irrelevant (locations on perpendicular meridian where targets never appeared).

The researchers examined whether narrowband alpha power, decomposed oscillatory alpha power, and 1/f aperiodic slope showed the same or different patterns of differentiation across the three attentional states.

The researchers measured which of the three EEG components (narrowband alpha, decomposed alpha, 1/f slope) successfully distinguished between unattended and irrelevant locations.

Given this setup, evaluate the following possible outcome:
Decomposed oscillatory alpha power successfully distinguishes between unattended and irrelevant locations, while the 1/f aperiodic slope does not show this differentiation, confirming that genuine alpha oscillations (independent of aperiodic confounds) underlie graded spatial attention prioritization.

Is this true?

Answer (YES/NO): NO